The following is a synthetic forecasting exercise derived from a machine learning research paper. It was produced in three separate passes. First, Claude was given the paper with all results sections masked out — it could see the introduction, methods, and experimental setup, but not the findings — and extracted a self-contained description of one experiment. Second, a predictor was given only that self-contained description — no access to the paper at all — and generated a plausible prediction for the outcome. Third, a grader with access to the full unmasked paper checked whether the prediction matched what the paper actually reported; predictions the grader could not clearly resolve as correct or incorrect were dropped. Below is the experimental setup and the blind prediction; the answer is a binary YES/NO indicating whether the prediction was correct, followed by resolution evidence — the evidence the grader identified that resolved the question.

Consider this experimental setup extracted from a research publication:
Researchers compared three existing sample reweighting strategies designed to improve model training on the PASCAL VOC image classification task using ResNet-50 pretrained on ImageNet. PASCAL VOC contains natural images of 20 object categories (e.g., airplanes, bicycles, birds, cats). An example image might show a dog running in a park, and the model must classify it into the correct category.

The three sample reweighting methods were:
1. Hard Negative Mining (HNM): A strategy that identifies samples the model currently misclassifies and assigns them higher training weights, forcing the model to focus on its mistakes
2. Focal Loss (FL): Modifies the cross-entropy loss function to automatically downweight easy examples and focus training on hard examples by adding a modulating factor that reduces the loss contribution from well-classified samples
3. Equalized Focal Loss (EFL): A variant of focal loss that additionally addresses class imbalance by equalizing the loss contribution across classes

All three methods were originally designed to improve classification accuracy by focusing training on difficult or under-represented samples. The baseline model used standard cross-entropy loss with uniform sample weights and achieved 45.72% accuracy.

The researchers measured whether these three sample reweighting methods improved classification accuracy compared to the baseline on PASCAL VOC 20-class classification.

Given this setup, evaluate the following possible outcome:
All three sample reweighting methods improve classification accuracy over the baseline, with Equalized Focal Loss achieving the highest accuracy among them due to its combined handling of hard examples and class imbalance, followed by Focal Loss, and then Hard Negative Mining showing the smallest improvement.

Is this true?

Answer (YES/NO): NO